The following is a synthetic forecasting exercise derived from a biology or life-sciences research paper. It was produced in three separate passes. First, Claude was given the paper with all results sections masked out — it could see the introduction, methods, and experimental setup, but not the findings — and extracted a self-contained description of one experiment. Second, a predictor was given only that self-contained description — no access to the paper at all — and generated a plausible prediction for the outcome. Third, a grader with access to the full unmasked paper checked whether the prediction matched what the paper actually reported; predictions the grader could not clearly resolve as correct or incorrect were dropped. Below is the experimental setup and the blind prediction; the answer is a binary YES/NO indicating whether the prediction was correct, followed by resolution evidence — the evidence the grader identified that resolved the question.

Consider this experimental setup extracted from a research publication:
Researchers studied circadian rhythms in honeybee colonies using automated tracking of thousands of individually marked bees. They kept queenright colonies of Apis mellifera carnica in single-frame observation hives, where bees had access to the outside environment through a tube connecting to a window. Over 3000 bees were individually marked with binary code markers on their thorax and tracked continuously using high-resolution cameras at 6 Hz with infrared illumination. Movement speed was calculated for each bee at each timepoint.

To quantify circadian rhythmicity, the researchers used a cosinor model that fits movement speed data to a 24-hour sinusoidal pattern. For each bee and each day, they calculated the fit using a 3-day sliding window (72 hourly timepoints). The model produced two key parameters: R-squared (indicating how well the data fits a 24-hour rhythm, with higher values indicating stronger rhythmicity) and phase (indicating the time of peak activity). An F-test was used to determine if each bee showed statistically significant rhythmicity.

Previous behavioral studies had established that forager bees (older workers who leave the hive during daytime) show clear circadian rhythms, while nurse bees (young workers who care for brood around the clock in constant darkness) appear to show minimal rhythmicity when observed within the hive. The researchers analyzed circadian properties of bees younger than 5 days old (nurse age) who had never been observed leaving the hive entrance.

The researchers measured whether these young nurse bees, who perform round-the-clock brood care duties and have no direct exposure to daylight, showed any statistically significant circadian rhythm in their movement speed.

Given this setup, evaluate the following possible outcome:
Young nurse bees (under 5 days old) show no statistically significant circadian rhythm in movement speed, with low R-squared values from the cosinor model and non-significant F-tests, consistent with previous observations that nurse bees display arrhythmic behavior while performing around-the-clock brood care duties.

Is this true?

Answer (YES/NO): NO